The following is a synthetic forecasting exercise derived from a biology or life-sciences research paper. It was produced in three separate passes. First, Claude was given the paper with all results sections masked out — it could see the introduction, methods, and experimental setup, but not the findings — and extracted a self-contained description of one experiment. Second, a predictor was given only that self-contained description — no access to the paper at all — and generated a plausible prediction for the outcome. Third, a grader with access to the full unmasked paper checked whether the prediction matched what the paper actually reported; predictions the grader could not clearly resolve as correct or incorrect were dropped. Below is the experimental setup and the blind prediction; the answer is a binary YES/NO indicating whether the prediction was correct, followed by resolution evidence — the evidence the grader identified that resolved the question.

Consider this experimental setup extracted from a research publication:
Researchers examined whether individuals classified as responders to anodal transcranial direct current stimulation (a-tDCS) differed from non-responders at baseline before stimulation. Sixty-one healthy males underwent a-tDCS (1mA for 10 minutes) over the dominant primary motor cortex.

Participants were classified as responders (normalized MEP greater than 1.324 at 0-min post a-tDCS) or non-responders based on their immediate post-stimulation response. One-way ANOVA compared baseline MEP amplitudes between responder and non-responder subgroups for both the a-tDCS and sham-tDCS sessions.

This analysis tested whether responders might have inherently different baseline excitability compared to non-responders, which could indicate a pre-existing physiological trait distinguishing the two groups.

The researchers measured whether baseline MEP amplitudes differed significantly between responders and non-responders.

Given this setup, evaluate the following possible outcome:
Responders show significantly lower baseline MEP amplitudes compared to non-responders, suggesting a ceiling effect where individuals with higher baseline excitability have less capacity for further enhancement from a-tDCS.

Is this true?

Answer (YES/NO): NO